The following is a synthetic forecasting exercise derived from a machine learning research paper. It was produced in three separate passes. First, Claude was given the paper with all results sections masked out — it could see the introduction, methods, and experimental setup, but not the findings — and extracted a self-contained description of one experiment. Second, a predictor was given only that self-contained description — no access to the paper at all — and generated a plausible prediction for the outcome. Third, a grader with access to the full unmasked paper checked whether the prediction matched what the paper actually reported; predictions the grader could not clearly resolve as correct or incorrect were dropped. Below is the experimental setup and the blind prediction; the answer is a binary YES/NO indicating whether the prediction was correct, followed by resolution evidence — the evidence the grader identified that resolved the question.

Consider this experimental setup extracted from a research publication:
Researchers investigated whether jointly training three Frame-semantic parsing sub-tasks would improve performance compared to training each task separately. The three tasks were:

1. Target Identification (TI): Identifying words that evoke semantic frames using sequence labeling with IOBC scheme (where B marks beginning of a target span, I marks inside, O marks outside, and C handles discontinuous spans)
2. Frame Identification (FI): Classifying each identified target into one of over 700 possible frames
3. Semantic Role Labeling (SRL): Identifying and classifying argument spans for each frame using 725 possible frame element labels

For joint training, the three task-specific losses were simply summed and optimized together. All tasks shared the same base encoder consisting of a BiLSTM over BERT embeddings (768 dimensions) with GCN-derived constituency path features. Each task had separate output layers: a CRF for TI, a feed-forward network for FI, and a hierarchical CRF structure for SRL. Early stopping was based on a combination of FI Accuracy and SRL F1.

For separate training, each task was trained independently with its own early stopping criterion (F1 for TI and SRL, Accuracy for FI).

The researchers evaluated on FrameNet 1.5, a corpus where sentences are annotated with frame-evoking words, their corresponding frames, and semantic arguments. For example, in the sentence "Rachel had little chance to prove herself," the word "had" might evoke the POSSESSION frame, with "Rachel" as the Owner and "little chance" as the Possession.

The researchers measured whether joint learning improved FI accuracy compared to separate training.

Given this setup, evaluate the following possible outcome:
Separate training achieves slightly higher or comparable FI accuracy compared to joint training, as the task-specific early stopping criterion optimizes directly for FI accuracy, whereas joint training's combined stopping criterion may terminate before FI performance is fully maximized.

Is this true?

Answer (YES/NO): NO